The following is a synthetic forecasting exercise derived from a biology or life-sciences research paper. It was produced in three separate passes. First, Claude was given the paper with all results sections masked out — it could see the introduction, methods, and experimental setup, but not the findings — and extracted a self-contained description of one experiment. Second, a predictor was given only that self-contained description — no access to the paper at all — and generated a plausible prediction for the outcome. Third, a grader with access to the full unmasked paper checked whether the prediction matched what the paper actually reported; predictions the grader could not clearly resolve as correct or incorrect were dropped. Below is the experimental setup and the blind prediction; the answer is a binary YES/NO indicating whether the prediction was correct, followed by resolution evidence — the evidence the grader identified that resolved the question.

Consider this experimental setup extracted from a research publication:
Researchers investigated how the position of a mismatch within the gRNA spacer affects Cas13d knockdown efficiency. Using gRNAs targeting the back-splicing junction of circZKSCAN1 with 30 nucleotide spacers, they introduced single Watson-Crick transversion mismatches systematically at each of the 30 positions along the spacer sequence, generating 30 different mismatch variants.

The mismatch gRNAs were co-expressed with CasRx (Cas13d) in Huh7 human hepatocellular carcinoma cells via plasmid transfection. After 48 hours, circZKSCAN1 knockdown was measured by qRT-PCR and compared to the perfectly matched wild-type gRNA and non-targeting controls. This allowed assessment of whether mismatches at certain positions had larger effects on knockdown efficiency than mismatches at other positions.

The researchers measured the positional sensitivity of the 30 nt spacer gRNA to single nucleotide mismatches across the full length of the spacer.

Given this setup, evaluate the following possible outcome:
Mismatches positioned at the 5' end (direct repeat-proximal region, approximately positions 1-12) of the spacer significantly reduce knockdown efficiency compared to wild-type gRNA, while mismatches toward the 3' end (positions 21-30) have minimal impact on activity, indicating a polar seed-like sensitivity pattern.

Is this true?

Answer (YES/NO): NO